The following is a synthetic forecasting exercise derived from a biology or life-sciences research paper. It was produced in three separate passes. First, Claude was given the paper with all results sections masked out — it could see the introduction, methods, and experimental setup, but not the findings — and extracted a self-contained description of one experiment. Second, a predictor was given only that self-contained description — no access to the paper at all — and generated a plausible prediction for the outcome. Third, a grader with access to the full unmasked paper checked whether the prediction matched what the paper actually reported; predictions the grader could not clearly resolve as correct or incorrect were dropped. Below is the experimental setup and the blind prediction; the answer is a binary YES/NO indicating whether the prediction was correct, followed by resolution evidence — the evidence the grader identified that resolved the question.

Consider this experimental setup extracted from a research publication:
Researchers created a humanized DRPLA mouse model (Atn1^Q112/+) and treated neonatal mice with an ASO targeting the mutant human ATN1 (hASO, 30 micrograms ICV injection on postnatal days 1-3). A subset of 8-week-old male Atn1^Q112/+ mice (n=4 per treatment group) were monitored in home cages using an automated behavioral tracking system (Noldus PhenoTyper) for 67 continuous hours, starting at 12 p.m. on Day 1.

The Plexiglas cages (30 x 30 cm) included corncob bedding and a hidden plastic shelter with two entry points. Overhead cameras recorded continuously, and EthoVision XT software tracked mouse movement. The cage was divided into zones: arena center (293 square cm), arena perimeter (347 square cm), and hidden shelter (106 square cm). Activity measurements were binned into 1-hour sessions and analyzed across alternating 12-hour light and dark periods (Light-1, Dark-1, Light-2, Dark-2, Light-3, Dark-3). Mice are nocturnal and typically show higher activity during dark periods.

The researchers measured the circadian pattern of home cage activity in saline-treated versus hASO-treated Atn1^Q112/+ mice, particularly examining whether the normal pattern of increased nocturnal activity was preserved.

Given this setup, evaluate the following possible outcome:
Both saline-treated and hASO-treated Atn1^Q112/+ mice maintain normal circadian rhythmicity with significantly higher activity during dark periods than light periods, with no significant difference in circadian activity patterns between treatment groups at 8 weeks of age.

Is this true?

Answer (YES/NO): NO